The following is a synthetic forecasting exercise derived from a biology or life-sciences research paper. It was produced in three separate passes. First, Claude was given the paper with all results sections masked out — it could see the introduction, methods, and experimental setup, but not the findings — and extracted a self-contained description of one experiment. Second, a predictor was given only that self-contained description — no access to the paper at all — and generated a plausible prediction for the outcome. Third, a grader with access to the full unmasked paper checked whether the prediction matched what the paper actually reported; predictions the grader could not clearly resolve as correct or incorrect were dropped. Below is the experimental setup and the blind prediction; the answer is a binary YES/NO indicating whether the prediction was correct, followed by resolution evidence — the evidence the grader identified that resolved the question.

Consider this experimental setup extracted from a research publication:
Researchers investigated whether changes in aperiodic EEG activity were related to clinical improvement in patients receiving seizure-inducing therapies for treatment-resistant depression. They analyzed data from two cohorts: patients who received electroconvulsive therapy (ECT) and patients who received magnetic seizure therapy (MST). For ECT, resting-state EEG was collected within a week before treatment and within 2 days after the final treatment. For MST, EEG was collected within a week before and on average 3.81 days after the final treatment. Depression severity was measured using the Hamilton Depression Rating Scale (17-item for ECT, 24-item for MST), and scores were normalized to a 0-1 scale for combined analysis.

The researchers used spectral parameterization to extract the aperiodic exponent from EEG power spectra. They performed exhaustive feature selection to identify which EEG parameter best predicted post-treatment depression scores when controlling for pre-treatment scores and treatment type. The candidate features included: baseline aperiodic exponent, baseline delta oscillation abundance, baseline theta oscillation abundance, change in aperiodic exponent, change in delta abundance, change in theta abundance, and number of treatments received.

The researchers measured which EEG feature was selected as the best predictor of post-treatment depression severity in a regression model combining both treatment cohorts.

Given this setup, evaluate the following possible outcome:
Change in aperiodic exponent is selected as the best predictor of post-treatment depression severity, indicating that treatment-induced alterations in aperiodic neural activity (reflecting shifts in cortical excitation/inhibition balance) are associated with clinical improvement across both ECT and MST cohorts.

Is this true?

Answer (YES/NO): NO